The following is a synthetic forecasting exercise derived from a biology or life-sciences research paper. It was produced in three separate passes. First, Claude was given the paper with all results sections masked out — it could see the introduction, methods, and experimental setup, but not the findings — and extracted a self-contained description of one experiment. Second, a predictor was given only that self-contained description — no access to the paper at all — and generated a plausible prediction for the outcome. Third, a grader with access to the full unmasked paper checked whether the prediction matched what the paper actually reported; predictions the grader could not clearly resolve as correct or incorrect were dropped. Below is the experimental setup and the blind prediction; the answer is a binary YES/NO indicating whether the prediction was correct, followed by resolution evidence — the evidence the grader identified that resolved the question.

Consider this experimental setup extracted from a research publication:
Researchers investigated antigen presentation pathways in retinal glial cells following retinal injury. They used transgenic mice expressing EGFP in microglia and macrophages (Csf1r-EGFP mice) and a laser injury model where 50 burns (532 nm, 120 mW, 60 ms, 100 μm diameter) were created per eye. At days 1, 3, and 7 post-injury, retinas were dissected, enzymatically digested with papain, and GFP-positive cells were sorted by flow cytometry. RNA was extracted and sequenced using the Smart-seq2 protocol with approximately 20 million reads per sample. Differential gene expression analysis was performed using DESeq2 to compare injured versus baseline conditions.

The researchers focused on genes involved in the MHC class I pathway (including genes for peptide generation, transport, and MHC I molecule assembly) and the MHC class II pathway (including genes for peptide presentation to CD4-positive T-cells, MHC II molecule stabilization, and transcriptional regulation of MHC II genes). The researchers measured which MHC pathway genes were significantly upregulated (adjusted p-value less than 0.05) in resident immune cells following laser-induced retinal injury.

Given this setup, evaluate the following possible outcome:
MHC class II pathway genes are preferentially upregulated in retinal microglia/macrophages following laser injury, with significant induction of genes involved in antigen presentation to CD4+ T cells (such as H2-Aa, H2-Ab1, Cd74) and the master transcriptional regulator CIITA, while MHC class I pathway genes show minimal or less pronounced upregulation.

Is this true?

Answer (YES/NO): YES